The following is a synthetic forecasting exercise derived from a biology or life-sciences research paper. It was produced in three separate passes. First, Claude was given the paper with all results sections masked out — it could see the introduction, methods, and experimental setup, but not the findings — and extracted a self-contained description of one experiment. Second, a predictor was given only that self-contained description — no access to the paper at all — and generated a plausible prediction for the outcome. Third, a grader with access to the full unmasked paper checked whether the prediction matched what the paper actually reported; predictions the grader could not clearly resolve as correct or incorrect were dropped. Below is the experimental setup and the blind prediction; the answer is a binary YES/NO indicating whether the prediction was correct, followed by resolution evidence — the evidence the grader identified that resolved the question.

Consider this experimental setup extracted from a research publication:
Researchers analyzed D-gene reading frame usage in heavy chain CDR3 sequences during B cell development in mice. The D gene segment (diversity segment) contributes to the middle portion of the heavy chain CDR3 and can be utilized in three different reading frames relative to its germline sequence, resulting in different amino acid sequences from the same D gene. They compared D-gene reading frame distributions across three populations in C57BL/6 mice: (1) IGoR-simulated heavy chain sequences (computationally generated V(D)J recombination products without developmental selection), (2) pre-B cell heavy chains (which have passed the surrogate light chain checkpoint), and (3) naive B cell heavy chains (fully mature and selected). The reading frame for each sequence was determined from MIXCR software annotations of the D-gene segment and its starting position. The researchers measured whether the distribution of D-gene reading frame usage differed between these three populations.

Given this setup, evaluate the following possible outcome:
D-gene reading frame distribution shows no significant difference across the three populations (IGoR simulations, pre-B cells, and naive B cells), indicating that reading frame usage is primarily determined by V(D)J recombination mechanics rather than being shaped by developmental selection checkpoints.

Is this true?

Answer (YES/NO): NO